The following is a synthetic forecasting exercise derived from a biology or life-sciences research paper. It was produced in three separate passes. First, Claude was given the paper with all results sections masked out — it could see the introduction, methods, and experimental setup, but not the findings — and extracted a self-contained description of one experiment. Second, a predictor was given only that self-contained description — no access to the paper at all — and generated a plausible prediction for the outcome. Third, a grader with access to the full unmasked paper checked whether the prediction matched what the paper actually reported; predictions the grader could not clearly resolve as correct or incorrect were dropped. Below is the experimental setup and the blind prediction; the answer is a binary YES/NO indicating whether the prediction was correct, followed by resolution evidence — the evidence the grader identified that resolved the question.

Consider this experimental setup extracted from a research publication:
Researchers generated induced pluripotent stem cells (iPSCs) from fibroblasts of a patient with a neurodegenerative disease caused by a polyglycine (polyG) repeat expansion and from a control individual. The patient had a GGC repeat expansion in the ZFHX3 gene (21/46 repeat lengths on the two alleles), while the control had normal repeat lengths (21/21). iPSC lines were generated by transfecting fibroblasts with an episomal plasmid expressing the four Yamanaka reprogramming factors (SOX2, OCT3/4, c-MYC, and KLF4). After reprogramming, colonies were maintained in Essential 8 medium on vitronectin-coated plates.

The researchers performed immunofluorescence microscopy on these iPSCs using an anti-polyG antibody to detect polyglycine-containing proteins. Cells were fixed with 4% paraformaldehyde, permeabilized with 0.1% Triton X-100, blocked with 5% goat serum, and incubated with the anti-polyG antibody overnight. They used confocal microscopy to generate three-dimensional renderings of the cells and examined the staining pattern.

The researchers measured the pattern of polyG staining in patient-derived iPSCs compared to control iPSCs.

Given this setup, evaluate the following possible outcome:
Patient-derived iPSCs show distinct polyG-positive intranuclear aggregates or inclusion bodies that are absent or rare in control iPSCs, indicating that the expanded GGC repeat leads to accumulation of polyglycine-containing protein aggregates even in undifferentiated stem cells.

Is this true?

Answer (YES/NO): NO